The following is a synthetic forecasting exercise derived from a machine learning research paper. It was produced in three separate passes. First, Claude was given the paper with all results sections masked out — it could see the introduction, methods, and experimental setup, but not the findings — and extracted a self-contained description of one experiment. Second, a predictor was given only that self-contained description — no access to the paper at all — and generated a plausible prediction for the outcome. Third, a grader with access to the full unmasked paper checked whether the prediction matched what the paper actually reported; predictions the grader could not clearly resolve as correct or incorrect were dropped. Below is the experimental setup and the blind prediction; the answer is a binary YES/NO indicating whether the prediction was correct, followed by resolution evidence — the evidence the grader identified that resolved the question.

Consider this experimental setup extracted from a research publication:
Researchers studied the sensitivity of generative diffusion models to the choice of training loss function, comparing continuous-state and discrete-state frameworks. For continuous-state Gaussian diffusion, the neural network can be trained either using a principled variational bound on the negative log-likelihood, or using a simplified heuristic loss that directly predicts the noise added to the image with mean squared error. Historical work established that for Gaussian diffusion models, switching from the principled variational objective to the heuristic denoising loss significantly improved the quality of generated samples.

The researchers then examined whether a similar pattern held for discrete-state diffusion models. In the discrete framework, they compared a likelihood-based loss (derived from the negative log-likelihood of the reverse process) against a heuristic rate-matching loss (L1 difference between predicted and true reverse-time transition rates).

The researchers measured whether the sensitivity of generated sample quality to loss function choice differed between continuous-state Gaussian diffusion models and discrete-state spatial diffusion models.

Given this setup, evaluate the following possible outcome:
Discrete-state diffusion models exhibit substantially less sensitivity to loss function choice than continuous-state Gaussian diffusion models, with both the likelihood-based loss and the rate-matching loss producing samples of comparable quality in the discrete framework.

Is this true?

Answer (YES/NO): YES